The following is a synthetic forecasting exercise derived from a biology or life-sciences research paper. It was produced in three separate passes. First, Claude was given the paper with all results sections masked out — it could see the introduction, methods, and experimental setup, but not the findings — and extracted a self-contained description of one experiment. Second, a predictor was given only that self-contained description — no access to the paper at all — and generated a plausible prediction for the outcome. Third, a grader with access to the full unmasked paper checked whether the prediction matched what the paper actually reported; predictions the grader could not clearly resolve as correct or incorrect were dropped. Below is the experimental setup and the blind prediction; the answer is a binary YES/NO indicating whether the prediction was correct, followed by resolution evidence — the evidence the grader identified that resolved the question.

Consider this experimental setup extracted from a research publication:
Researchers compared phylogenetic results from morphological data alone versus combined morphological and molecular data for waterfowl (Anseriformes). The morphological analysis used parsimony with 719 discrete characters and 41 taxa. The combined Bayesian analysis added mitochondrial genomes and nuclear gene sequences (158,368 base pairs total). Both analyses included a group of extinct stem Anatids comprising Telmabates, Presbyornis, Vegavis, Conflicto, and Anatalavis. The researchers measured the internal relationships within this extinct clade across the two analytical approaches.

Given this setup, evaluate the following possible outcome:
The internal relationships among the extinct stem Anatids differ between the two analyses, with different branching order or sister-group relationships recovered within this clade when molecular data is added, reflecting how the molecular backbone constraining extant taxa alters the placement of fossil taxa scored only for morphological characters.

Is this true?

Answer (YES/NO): YES